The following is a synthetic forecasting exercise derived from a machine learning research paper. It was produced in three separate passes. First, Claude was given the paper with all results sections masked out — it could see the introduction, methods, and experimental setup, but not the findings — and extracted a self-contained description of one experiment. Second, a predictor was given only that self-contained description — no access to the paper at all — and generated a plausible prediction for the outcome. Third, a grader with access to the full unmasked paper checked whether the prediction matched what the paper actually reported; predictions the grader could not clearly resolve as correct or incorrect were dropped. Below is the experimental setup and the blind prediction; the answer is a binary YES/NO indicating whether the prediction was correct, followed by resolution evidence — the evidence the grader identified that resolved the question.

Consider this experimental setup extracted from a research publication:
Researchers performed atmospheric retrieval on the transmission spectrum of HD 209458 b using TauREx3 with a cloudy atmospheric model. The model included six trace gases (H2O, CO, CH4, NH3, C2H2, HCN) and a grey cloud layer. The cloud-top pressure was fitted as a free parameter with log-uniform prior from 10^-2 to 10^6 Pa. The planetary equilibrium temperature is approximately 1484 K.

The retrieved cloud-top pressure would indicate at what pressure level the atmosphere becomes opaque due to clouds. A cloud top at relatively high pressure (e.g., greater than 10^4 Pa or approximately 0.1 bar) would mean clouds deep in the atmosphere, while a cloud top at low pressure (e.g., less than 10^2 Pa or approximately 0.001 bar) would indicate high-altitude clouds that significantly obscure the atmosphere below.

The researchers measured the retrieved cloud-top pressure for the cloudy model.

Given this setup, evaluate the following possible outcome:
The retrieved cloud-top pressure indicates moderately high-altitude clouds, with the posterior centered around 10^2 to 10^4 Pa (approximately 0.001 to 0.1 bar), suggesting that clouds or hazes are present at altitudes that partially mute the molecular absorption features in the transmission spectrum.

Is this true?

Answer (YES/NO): YES